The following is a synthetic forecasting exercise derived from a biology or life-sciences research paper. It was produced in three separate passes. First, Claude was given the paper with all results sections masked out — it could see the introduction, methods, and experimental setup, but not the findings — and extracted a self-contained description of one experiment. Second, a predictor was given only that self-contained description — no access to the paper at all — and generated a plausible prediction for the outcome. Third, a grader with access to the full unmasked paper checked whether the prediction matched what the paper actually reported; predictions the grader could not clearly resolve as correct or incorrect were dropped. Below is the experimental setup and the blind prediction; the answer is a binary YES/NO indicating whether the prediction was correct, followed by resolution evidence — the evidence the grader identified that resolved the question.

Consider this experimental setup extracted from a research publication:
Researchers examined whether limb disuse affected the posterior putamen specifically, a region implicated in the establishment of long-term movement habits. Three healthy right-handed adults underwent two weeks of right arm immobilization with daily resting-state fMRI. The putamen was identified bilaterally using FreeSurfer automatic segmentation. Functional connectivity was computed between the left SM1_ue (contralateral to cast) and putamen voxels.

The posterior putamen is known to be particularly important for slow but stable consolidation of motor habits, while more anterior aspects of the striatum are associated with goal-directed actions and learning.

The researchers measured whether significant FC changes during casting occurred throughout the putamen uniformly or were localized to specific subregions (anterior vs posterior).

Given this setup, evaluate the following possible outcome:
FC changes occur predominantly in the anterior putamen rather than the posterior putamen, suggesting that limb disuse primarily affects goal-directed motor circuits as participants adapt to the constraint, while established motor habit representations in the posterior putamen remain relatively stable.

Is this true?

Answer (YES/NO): NO